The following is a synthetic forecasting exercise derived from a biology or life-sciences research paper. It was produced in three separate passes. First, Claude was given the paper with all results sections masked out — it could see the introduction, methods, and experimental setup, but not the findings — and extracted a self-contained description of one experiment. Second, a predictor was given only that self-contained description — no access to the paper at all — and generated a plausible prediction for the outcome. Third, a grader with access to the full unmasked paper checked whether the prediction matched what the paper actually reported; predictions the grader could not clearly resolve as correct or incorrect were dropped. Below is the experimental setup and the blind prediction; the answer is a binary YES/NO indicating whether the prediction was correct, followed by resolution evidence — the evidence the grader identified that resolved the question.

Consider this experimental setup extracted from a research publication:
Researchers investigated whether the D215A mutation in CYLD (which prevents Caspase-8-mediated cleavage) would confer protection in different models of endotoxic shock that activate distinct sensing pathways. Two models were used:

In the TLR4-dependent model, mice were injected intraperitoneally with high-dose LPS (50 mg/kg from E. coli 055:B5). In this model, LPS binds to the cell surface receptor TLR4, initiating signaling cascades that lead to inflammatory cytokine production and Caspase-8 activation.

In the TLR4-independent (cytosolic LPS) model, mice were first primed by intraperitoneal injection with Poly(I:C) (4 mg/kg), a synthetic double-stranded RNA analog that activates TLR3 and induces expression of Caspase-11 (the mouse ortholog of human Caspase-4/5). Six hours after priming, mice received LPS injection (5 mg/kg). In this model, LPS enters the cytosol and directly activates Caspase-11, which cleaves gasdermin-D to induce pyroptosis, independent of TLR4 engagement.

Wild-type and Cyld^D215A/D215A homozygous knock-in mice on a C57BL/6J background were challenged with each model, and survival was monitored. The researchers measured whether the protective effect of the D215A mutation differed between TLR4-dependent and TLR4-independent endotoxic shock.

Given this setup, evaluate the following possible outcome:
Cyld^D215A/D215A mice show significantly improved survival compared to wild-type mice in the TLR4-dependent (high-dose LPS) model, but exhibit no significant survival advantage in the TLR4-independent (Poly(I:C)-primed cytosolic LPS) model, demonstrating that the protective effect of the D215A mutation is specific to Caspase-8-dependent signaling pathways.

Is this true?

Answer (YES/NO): NO